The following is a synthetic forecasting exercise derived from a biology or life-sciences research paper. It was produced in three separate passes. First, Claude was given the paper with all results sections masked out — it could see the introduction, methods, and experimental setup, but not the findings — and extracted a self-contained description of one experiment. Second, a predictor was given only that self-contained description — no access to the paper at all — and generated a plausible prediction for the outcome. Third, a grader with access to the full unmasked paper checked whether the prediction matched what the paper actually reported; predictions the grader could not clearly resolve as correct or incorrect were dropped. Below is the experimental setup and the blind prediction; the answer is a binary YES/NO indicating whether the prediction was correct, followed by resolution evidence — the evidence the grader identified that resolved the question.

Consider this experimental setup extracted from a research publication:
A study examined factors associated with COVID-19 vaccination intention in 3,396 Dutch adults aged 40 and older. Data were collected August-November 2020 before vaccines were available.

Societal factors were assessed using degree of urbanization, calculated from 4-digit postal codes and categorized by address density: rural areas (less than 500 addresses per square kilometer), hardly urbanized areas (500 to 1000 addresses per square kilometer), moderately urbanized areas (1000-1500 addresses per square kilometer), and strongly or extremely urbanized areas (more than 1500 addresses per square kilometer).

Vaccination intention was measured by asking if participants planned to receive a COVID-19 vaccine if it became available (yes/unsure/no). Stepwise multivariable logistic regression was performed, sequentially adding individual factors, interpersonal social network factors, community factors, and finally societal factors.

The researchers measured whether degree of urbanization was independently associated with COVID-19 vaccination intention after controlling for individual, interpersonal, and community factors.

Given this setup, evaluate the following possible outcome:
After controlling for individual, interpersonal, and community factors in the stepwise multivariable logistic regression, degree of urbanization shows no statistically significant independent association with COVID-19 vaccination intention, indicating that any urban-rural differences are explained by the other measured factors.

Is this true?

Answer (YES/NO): NO